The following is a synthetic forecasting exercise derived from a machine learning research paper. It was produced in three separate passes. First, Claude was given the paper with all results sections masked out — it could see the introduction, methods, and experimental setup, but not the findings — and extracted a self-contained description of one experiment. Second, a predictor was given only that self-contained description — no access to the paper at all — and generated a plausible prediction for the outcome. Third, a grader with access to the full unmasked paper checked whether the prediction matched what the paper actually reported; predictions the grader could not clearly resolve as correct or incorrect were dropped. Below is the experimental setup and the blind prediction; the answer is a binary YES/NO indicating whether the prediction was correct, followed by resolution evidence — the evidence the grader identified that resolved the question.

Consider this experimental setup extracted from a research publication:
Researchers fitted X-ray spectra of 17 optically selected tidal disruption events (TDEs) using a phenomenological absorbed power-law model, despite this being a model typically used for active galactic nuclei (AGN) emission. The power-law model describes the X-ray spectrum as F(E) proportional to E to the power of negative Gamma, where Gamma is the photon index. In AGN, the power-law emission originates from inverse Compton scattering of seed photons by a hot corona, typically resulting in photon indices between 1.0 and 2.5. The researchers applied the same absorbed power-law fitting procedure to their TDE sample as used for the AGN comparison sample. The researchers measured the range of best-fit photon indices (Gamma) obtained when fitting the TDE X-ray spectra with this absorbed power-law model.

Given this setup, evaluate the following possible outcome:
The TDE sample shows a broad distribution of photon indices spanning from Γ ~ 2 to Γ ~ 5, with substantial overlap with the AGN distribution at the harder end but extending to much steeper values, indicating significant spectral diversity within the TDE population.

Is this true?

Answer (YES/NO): NO